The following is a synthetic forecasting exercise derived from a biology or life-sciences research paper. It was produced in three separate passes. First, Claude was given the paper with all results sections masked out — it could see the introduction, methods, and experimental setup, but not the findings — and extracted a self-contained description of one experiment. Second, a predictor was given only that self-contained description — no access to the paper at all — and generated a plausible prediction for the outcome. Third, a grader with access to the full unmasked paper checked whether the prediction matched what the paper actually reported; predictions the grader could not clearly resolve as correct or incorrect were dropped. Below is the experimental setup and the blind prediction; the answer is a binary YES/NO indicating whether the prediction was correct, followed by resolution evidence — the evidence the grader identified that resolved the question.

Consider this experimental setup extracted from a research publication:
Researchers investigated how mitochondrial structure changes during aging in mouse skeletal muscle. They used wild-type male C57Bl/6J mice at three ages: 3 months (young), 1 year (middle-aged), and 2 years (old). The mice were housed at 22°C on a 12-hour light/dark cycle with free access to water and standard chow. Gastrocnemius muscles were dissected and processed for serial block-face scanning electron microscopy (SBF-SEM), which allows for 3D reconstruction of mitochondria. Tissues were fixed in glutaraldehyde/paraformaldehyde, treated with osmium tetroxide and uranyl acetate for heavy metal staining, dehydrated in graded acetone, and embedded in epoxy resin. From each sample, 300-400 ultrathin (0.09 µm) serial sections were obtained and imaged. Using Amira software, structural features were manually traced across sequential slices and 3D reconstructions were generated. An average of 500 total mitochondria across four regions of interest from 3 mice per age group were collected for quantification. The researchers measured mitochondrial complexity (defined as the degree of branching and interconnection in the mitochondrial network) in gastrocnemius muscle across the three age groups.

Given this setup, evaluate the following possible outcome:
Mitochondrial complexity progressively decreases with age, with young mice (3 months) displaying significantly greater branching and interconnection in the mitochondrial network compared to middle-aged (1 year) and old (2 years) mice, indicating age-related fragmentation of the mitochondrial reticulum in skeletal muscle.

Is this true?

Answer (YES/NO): YES